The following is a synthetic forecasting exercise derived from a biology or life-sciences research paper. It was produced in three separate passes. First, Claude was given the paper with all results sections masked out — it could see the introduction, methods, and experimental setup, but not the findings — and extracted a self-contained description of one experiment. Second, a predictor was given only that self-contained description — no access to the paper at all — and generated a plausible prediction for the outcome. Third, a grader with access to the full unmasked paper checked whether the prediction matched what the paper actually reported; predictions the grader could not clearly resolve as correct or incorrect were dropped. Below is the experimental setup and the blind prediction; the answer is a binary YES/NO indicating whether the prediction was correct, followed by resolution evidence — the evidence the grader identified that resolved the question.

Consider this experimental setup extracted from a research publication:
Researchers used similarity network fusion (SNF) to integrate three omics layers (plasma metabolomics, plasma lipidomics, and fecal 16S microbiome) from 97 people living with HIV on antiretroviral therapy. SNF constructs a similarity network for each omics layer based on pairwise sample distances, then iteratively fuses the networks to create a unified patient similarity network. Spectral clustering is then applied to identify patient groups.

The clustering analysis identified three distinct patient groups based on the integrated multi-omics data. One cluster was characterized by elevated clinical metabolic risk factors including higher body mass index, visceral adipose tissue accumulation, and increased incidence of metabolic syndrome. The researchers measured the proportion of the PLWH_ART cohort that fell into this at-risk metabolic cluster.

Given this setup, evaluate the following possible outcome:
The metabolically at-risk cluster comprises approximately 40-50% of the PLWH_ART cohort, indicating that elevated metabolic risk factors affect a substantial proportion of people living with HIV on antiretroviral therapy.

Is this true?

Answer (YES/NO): YES